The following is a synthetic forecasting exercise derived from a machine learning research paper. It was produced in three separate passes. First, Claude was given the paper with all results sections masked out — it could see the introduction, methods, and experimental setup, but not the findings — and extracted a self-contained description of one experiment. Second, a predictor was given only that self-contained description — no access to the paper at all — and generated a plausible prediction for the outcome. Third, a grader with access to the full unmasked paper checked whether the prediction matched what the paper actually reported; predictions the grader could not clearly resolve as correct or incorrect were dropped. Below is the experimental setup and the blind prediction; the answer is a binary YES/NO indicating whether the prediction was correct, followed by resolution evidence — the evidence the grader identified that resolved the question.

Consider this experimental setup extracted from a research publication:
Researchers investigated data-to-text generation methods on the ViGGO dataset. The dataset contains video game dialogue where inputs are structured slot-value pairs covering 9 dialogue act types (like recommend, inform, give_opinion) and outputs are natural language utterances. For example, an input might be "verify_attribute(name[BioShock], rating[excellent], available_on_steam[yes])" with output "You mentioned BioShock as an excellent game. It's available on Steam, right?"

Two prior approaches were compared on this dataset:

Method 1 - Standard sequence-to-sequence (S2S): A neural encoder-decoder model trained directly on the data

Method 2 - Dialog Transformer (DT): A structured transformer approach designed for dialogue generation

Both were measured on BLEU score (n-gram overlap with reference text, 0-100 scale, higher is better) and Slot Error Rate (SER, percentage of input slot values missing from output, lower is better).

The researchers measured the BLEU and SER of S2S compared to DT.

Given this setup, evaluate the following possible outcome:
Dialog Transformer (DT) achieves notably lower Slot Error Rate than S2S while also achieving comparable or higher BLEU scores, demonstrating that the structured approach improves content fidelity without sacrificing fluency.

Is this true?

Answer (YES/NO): YES